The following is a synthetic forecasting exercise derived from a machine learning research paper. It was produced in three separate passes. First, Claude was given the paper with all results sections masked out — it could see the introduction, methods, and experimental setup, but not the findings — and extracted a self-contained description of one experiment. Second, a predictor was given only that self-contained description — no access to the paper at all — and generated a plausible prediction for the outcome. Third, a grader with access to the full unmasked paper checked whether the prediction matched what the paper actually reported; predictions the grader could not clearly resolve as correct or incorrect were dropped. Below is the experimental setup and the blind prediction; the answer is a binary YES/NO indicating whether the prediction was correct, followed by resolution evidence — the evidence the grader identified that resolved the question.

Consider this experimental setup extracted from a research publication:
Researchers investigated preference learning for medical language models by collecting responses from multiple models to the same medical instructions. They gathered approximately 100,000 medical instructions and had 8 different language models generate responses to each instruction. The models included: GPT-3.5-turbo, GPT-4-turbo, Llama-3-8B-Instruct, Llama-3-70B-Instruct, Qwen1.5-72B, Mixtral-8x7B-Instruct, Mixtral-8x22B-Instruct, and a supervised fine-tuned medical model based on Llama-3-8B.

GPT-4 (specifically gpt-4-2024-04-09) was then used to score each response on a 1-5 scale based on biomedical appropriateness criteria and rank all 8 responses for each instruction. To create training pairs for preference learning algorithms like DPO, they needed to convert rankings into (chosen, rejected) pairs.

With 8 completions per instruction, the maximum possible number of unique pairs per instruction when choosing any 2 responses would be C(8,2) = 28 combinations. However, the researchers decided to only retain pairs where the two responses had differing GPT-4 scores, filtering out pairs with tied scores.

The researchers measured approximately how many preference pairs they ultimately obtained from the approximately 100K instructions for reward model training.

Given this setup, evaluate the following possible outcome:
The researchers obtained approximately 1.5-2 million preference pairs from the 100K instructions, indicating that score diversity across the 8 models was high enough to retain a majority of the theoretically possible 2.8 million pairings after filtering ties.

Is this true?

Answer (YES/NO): YES